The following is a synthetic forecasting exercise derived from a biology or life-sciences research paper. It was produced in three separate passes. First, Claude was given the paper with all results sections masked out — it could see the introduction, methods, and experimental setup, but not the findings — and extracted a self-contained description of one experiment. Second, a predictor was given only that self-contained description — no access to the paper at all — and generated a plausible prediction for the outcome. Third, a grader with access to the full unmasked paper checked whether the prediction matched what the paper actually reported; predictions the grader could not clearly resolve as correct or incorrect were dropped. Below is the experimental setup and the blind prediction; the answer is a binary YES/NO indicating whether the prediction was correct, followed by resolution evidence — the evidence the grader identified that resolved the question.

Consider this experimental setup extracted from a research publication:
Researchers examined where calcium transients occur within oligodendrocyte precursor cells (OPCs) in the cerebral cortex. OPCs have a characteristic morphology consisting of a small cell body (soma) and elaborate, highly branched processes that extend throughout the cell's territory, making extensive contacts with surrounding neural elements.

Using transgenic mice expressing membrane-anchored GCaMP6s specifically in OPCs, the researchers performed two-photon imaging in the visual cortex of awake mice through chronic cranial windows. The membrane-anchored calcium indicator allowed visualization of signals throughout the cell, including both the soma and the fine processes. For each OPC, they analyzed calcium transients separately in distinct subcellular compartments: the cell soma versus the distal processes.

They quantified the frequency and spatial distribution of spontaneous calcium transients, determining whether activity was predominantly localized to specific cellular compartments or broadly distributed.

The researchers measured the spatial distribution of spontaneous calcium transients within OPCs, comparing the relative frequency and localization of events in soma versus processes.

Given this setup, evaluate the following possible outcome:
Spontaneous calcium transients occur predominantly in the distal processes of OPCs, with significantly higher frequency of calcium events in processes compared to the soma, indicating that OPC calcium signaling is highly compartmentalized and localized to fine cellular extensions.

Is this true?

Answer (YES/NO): YES